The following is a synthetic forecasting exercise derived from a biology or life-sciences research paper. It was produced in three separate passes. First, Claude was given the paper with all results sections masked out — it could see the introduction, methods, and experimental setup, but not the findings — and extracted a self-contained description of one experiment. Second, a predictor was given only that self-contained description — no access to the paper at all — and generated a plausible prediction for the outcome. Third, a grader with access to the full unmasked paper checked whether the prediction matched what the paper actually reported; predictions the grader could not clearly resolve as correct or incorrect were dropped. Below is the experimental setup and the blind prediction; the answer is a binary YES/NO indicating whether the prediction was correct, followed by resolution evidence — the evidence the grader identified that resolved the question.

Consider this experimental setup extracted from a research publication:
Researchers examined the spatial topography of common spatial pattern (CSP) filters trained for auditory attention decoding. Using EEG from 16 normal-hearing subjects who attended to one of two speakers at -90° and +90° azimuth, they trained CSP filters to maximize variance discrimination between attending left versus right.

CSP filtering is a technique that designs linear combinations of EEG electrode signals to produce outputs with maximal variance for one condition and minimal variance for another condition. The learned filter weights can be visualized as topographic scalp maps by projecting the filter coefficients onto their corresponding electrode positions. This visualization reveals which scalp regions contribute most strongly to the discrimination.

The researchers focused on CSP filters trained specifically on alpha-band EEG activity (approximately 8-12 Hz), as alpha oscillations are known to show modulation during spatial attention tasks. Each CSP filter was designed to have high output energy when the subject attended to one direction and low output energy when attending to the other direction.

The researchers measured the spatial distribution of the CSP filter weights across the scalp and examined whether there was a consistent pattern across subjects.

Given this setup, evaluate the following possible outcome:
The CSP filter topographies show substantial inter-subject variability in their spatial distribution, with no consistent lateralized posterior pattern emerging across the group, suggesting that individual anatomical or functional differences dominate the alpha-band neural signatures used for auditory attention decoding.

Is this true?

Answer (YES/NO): NO